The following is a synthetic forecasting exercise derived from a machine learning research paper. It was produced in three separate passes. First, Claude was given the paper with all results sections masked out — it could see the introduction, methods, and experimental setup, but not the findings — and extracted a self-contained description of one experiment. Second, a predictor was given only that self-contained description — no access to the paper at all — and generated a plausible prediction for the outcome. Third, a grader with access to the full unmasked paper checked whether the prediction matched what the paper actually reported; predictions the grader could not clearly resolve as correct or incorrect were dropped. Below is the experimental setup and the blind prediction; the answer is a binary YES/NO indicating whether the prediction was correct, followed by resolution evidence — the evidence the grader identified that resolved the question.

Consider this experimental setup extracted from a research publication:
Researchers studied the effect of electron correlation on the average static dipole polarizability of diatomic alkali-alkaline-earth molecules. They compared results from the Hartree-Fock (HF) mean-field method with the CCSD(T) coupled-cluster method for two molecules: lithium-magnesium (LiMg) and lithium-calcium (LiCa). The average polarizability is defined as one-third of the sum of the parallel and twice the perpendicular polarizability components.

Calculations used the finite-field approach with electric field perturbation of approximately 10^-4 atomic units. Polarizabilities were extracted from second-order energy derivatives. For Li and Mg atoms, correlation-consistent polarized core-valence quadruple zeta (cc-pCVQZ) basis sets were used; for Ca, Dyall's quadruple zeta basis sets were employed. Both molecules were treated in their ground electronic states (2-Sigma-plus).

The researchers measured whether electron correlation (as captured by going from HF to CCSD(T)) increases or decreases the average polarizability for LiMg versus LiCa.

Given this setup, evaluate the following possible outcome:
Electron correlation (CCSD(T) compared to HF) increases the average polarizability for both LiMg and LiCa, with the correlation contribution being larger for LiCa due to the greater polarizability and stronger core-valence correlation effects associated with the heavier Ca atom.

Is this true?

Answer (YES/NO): NO